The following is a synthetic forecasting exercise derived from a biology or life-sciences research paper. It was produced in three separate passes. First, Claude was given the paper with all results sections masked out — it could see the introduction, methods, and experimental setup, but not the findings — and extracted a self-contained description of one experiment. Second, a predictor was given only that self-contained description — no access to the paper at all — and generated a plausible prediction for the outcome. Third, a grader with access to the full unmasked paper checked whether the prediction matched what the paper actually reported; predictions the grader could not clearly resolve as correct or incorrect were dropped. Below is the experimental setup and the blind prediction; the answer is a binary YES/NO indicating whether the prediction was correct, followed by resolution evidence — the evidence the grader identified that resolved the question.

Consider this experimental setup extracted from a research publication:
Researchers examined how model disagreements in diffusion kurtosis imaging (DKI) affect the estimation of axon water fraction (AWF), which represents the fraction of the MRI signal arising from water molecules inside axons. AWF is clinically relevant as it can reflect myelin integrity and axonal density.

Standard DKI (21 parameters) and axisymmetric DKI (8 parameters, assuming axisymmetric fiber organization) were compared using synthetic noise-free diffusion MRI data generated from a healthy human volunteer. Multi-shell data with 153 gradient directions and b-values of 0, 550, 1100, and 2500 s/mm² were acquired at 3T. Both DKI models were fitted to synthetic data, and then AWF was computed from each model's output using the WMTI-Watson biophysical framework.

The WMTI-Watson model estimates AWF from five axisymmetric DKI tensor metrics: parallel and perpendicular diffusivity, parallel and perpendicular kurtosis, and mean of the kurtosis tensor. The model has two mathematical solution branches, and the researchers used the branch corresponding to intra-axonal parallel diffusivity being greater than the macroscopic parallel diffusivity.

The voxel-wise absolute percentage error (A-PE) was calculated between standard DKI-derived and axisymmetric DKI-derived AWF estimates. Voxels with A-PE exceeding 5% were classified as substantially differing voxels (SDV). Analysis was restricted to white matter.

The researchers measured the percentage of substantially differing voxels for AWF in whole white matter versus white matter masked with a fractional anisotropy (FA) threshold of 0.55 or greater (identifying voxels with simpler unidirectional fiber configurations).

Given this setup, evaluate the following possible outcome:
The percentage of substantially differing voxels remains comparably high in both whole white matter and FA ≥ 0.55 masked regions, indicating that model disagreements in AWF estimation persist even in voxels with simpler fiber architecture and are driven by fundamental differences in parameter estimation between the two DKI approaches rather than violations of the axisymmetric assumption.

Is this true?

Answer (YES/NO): NO